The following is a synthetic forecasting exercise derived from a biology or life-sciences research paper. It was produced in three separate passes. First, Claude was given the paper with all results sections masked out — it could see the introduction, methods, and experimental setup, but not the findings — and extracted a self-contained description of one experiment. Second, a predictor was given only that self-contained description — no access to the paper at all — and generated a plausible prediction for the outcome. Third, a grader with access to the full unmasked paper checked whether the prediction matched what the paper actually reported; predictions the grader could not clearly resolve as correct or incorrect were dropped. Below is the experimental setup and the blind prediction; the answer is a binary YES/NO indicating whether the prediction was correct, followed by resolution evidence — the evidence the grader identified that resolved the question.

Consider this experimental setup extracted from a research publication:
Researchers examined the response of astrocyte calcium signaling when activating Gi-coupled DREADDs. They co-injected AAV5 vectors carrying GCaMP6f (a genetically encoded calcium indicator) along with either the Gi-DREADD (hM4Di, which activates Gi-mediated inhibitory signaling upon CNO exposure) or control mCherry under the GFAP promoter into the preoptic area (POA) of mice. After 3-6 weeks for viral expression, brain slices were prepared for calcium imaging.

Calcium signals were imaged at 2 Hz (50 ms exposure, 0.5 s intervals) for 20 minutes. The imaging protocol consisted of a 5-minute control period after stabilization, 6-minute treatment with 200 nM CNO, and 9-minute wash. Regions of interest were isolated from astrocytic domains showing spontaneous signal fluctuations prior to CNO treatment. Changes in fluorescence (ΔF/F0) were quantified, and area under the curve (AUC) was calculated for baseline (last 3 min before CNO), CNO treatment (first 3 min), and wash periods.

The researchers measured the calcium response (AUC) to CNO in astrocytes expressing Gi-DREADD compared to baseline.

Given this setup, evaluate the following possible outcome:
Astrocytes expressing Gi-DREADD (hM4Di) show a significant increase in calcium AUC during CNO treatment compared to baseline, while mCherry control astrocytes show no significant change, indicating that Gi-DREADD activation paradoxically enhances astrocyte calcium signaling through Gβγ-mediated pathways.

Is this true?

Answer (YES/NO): NO